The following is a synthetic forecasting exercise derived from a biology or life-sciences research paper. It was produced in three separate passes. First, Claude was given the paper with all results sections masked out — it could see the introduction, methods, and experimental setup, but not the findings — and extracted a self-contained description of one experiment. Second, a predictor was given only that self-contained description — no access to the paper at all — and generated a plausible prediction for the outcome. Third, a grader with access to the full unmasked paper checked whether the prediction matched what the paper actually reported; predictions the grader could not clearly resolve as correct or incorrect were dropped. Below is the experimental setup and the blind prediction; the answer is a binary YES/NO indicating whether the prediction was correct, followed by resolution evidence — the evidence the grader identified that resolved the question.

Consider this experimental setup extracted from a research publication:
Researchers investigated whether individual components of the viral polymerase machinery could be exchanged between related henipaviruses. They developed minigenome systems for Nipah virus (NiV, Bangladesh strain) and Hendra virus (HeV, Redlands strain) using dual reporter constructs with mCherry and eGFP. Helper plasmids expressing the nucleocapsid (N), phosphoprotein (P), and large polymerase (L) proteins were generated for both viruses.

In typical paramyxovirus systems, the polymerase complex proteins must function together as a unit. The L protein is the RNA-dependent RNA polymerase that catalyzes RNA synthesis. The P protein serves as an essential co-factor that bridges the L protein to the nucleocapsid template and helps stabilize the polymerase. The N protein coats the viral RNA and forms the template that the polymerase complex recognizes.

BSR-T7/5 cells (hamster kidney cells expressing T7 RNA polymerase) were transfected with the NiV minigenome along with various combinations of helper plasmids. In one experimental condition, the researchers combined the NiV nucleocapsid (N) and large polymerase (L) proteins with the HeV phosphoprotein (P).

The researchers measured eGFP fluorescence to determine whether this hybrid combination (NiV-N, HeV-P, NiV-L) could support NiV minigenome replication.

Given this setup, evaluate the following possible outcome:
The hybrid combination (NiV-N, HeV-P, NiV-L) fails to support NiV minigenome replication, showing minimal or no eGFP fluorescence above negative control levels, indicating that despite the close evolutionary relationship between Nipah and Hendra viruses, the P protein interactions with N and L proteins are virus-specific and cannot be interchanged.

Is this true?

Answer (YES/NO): NO